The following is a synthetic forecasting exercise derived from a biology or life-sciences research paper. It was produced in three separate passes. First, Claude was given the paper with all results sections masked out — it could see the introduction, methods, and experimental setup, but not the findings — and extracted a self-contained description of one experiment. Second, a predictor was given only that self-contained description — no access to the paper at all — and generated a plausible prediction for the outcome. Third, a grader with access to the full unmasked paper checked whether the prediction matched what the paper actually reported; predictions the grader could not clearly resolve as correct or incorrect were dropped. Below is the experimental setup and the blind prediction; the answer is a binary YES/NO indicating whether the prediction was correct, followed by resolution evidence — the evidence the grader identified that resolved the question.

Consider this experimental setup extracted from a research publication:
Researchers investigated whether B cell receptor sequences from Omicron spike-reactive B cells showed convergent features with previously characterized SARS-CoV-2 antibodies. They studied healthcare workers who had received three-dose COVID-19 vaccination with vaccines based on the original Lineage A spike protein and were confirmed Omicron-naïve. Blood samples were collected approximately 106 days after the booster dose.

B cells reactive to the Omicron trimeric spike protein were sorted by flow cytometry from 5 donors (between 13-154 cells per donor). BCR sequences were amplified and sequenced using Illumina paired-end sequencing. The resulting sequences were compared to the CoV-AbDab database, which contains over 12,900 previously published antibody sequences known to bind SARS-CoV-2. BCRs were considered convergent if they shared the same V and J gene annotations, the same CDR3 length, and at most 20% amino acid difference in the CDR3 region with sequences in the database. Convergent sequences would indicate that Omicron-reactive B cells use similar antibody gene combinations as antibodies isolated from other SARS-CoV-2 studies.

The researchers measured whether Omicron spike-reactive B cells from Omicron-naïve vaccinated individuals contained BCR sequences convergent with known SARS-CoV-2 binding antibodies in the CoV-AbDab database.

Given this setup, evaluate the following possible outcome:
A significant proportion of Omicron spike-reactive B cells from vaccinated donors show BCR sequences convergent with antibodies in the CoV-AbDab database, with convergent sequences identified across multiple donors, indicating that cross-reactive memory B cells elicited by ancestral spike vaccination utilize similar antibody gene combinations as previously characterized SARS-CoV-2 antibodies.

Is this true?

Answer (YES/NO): NO